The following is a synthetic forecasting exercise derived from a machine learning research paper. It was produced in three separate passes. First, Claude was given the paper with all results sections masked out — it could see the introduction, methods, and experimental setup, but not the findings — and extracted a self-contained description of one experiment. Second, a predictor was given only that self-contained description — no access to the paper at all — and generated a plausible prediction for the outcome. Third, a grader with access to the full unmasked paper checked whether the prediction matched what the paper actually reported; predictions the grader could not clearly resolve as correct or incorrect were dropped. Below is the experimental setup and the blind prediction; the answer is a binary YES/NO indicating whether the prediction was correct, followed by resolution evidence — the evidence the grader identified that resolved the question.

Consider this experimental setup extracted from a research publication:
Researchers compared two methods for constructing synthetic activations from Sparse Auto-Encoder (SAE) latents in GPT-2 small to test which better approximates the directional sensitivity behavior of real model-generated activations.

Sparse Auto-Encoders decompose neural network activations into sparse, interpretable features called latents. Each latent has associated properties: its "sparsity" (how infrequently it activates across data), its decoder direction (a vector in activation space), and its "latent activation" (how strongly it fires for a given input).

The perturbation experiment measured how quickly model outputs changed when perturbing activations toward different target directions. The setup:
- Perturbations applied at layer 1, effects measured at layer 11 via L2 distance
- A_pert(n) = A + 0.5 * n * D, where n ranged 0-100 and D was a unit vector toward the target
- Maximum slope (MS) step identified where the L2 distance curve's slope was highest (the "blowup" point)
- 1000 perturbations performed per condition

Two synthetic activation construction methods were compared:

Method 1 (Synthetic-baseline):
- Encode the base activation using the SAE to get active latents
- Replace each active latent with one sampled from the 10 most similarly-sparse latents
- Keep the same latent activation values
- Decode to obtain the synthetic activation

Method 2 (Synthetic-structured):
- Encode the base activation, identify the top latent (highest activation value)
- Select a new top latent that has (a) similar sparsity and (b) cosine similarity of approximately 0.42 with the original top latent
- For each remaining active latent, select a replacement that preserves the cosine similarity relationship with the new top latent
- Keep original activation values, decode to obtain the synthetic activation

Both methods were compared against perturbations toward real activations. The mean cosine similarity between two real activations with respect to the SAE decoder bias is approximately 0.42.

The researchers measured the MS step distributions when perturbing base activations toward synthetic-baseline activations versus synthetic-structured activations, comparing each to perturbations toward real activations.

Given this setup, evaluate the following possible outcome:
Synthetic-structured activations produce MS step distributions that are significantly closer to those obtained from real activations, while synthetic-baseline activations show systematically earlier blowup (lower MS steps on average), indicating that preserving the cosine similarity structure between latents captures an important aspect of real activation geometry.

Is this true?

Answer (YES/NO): NO